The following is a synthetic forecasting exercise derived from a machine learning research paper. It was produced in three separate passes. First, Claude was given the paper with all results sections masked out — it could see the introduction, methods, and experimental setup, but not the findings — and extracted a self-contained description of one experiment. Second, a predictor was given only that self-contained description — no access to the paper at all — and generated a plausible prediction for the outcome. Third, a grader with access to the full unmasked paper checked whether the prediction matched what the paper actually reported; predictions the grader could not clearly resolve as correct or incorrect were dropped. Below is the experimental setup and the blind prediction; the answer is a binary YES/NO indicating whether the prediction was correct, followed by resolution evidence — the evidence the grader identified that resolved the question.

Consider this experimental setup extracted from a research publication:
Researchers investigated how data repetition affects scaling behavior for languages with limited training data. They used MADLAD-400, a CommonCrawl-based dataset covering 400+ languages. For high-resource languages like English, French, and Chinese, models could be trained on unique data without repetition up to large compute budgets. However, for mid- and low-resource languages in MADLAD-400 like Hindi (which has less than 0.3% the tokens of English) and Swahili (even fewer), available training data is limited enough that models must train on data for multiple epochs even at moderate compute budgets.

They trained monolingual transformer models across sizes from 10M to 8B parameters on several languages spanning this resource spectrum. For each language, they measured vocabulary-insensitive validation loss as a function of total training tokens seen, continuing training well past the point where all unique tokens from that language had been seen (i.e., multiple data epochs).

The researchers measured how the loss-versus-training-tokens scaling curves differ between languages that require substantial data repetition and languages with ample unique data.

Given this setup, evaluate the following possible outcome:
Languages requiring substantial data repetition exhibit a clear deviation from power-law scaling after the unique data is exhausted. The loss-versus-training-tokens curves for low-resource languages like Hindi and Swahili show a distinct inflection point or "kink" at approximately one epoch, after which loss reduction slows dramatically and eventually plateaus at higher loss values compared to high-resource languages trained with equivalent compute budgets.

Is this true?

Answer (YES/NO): NO